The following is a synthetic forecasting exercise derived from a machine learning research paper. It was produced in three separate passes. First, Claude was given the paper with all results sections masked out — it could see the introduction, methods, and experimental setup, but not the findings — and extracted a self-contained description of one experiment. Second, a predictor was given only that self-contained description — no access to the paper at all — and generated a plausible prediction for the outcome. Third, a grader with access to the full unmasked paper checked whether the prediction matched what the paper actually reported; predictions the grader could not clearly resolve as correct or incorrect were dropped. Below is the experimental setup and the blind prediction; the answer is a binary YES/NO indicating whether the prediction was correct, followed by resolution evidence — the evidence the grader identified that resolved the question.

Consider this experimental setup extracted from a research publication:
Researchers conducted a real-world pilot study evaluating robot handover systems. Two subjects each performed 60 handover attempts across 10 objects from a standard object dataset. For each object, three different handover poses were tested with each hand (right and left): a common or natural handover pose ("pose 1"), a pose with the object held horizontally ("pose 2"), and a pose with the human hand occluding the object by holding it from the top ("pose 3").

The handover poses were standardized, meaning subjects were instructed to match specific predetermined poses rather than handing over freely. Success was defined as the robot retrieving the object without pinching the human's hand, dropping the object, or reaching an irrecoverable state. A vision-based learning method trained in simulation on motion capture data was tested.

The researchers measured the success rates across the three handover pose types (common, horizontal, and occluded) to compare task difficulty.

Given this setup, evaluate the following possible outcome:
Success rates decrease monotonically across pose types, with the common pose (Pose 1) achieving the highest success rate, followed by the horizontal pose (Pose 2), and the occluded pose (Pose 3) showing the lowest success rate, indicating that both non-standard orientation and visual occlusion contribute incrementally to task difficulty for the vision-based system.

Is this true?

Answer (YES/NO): NO